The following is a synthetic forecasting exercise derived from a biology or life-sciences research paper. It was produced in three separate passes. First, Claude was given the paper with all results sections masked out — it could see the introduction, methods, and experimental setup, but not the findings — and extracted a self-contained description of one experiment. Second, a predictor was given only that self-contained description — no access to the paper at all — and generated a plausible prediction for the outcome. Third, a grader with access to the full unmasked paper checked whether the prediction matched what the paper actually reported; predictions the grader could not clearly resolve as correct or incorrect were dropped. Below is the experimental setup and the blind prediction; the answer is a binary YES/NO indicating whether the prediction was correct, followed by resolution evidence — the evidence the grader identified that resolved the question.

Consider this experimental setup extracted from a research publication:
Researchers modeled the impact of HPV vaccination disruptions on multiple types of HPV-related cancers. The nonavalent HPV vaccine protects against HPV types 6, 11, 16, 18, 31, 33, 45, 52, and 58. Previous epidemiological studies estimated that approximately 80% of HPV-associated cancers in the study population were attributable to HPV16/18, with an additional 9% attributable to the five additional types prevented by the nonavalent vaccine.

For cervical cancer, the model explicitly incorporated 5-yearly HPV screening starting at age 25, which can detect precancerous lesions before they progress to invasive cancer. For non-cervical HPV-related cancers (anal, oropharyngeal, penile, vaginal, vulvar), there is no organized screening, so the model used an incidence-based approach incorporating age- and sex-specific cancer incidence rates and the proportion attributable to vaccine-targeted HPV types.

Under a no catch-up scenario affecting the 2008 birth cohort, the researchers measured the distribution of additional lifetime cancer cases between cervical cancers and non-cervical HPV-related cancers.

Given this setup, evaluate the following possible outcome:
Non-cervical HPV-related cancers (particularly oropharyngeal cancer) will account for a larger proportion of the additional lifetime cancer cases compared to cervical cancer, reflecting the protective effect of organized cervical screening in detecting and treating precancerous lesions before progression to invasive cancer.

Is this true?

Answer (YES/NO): YES